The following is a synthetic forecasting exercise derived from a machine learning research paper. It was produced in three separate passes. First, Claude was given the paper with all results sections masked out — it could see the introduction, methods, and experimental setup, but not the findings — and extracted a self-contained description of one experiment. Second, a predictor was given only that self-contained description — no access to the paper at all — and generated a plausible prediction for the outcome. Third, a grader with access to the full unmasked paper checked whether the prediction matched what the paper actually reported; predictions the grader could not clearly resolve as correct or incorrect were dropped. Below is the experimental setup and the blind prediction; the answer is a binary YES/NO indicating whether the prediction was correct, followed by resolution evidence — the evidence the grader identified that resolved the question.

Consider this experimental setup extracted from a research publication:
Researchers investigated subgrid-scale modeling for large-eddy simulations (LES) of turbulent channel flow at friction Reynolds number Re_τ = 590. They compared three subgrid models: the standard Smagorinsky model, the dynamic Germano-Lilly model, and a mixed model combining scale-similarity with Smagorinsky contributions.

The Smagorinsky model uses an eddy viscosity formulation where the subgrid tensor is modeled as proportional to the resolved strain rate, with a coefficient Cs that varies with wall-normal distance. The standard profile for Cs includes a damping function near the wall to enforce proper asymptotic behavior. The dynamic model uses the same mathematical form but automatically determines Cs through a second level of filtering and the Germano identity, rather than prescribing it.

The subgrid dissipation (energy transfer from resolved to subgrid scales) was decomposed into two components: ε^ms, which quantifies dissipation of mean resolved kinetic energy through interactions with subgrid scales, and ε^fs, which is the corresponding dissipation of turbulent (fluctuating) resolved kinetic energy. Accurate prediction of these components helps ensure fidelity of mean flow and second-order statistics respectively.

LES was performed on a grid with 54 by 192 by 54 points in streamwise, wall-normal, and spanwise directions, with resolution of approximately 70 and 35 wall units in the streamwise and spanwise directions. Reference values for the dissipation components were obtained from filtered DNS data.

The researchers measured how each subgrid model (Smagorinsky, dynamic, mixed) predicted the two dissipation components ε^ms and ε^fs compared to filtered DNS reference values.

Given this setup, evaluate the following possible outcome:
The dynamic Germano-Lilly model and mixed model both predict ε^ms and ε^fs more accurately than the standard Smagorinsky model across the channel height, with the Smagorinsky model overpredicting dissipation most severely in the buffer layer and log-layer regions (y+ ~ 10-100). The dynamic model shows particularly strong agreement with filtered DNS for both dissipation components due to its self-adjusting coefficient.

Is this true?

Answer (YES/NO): NO